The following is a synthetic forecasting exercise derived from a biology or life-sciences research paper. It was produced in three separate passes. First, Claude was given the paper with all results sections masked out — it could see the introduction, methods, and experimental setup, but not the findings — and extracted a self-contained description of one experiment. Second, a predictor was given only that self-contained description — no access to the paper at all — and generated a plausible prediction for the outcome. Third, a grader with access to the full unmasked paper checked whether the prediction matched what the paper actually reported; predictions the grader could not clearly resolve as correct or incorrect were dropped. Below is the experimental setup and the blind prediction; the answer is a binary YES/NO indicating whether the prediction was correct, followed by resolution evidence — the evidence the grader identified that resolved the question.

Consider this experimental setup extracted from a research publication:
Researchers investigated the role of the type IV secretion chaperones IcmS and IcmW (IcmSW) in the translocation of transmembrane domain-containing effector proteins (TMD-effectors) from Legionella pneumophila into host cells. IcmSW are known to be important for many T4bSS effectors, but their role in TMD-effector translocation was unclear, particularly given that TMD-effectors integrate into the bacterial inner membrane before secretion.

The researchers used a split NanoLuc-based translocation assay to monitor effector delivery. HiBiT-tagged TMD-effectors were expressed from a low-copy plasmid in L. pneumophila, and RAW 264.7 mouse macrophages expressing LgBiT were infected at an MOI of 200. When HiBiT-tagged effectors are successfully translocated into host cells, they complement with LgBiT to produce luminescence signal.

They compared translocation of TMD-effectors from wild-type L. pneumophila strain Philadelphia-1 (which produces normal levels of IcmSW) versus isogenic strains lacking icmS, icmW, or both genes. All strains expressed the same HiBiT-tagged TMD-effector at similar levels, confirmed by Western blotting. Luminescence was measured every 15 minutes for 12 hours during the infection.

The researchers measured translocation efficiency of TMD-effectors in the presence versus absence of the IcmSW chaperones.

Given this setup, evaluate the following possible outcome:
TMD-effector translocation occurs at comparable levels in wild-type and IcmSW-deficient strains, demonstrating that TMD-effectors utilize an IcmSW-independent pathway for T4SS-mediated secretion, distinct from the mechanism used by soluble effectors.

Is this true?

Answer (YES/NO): NO